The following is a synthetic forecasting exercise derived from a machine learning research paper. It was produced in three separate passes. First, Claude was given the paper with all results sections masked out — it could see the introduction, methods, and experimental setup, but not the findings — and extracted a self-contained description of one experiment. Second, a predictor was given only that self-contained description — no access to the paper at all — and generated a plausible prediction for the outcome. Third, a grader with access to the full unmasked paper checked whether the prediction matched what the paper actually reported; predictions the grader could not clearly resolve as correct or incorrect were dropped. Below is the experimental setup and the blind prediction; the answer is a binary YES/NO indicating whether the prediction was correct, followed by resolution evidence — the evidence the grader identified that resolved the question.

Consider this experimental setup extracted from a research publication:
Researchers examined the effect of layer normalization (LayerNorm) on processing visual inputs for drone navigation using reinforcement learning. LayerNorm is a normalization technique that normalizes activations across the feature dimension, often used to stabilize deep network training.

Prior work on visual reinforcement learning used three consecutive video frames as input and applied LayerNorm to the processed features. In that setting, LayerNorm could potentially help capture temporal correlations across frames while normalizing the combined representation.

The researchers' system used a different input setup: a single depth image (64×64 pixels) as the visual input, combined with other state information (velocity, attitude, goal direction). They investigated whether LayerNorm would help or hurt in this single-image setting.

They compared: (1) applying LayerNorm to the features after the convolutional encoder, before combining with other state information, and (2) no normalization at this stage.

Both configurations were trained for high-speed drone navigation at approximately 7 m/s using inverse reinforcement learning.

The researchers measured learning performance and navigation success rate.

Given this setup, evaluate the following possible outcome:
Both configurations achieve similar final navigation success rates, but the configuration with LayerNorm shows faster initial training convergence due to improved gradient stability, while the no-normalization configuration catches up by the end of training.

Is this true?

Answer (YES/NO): NO